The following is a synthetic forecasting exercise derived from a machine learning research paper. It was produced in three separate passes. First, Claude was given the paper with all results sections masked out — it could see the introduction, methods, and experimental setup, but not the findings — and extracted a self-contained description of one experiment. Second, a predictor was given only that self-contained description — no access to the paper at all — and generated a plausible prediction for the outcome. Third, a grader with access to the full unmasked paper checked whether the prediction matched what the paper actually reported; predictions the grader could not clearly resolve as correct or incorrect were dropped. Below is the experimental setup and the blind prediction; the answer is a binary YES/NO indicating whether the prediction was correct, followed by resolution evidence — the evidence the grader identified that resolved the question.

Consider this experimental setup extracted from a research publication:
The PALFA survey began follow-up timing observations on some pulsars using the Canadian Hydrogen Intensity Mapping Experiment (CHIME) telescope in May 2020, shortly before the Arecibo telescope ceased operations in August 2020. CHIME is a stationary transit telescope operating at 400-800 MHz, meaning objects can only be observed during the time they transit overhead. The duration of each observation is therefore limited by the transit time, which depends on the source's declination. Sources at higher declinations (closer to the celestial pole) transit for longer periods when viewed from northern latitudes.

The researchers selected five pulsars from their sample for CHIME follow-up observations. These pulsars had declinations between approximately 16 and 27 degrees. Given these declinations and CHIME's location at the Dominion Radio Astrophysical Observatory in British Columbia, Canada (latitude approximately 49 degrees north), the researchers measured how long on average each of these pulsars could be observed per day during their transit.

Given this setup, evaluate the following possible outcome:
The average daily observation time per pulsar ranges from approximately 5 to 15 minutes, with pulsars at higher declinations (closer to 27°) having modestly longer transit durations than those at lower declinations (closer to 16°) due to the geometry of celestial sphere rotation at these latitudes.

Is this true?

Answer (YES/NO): YES